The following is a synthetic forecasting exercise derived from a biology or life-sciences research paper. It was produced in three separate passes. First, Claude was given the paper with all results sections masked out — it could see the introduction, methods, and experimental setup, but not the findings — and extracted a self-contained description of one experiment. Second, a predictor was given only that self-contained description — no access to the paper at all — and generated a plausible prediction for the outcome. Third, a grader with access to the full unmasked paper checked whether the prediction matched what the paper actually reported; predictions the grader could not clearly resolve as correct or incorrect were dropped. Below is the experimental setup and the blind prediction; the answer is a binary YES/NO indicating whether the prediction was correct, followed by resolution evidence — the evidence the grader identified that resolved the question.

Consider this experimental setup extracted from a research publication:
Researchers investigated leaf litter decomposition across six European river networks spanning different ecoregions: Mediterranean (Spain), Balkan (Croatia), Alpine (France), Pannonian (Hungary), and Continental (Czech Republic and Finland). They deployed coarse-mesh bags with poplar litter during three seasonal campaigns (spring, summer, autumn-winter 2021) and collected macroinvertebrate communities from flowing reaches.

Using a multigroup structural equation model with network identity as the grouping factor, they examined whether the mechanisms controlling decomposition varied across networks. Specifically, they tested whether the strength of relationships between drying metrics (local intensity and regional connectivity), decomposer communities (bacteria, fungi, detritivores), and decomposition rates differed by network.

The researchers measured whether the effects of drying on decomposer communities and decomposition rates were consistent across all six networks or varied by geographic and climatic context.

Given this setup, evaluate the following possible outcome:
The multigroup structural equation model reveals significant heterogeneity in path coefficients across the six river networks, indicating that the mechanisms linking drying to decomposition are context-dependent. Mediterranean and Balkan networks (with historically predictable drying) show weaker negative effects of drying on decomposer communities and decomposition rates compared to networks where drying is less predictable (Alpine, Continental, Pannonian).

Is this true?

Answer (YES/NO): NO